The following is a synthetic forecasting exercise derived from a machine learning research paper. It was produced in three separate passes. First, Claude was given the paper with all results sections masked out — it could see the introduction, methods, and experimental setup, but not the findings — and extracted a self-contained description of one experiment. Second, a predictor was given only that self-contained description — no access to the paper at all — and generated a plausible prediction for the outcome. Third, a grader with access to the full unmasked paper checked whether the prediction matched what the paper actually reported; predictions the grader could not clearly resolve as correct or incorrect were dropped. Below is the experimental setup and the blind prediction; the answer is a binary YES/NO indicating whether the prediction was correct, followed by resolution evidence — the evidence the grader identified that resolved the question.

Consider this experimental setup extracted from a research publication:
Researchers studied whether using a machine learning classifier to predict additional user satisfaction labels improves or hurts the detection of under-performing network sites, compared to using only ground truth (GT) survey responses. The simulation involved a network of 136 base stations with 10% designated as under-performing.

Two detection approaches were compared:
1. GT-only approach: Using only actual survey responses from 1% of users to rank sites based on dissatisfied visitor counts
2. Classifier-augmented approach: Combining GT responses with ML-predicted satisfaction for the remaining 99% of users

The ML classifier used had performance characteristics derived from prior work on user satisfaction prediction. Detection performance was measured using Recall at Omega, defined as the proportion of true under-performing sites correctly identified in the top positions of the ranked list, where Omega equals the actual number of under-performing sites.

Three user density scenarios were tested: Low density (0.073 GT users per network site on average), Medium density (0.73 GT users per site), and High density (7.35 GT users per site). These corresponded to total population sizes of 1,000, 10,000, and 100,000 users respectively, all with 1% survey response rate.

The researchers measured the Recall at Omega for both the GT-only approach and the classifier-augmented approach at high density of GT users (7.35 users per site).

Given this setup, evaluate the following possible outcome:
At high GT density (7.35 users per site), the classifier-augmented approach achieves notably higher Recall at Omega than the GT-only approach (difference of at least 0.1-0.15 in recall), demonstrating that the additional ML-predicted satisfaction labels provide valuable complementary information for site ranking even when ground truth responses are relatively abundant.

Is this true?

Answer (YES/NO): NO